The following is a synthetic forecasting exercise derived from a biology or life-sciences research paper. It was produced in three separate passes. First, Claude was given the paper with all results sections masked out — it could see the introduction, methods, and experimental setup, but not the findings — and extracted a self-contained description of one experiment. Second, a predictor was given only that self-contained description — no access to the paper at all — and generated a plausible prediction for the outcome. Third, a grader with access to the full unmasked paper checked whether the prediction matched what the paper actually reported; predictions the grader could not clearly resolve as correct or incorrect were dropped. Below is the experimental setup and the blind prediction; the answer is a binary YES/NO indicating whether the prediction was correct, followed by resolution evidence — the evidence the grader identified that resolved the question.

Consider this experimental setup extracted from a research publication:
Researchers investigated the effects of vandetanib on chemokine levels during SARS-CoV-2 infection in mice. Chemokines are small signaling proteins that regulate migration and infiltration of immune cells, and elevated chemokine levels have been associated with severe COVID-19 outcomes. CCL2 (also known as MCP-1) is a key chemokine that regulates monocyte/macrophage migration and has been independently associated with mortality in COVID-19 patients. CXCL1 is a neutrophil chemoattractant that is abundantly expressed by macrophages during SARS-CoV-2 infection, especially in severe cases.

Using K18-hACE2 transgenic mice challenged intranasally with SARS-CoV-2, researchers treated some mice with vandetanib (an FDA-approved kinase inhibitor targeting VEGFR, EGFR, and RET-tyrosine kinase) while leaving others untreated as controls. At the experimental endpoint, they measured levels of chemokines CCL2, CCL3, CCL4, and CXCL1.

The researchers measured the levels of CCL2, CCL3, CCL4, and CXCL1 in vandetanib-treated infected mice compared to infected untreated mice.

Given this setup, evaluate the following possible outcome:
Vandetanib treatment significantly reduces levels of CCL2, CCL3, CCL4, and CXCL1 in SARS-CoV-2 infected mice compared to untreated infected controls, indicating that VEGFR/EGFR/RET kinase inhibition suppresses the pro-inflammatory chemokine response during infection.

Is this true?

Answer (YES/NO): NO